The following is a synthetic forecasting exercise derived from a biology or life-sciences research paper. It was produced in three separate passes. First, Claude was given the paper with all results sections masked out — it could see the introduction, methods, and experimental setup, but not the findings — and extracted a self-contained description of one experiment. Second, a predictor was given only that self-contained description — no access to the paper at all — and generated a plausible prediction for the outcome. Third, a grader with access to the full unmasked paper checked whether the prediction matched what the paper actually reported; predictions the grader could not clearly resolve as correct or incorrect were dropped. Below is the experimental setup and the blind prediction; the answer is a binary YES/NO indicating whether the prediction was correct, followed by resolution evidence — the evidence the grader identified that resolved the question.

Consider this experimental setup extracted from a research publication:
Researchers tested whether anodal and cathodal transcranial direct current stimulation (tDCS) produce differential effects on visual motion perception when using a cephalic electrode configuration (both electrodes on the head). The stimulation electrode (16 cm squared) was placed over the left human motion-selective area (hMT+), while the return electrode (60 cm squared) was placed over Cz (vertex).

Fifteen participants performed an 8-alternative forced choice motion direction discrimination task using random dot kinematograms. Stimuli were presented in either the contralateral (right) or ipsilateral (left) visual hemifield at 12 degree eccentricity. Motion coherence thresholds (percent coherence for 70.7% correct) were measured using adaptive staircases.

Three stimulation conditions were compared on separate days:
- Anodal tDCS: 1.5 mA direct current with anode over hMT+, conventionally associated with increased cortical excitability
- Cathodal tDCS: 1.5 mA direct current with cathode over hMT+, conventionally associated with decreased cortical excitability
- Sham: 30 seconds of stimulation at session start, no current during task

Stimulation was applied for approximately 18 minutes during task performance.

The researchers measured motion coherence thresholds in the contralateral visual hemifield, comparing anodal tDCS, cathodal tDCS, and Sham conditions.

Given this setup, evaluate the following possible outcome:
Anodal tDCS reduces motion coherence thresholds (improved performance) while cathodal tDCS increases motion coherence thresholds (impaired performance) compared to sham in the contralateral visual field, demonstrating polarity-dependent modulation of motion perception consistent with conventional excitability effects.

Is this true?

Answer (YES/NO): NO